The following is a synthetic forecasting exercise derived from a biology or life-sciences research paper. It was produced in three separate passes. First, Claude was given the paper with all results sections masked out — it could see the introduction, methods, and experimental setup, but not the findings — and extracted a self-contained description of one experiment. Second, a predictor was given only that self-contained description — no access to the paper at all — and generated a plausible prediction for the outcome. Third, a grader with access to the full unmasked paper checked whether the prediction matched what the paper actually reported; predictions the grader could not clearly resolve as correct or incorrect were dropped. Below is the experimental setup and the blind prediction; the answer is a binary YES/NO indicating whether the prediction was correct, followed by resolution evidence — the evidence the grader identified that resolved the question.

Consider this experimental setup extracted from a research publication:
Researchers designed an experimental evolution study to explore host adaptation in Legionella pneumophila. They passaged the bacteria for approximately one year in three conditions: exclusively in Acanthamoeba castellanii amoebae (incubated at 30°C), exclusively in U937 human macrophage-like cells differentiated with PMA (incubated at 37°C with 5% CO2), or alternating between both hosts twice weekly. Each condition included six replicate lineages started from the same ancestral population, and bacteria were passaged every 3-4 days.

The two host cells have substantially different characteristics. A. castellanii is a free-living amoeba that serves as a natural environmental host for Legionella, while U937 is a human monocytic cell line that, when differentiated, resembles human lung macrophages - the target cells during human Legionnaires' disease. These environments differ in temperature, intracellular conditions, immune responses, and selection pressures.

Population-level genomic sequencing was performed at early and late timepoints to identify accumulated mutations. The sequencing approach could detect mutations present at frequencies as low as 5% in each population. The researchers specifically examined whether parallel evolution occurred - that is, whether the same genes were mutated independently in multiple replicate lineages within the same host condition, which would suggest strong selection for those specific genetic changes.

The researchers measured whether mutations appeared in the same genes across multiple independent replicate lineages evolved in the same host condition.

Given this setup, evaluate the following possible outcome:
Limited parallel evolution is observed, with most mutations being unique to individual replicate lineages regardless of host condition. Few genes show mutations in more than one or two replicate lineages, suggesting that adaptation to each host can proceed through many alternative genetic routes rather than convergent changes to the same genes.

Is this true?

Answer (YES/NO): NO